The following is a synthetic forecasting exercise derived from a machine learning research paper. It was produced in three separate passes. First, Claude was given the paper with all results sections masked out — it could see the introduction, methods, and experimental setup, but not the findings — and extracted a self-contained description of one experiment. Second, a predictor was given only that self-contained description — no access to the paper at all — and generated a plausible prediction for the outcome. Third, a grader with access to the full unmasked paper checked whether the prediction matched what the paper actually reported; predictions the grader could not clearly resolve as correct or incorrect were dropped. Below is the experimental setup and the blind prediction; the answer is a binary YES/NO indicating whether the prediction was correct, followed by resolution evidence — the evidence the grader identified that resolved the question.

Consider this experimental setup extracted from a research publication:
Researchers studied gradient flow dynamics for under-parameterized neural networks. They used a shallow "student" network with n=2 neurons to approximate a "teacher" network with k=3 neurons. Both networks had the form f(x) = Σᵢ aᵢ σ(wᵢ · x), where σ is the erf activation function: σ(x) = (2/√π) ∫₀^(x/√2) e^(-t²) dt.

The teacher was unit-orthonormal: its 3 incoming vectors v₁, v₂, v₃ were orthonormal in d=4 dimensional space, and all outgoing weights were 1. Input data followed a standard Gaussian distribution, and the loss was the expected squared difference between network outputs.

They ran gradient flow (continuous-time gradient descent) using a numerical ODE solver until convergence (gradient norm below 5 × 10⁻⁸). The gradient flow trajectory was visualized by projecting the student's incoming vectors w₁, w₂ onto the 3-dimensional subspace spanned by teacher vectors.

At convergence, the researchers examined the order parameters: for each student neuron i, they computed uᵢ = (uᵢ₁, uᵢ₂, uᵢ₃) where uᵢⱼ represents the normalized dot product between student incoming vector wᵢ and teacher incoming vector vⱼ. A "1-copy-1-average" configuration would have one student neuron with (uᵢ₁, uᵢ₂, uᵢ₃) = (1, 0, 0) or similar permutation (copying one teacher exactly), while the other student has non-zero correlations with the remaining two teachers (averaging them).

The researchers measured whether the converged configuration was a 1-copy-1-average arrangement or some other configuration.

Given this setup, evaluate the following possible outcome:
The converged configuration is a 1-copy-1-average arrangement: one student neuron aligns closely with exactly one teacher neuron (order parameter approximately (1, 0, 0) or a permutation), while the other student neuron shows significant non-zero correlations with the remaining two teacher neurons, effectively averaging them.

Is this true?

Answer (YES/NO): YES